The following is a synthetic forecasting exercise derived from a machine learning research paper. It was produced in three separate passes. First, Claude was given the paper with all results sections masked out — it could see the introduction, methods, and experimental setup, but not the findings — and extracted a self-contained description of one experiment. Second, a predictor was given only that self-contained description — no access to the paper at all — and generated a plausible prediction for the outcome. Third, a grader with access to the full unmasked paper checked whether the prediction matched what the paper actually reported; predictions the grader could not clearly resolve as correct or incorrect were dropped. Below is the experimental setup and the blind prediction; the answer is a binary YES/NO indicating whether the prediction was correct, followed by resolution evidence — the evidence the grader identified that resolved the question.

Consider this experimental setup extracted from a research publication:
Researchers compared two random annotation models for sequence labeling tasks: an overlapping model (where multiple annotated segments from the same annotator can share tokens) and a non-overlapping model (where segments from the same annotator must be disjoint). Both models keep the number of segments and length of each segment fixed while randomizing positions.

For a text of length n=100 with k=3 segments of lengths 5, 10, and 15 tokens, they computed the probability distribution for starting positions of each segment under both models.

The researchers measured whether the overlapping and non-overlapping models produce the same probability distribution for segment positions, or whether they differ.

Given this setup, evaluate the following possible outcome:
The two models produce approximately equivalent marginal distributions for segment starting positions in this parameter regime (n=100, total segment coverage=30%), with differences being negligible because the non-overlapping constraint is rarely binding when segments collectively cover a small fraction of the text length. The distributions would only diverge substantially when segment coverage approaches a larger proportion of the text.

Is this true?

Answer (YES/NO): NO